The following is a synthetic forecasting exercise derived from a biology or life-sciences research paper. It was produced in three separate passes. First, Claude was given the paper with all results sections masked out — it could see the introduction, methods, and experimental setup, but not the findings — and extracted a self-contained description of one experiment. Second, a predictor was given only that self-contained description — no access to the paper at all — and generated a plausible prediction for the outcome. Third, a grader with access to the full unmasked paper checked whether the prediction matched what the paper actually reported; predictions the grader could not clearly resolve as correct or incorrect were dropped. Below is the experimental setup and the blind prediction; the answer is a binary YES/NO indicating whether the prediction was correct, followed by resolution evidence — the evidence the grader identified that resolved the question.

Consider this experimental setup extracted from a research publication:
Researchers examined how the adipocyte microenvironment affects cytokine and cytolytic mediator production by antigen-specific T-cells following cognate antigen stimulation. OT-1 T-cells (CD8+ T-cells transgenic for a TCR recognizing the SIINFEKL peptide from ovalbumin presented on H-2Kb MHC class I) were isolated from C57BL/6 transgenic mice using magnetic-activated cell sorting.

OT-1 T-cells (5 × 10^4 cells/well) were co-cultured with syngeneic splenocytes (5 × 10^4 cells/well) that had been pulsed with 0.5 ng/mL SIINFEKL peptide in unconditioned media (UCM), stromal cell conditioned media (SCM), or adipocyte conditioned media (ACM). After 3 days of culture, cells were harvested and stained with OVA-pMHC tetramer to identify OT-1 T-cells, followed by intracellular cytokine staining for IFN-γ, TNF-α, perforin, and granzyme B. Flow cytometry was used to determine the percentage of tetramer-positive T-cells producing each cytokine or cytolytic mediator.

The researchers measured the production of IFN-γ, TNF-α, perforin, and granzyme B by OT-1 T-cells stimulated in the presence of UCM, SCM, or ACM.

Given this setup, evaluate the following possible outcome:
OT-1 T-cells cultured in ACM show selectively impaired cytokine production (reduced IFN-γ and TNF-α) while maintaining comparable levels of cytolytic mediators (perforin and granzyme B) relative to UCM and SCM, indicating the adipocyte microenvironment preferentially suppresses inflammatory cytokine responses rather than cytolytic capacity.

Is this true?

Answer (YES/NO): NO